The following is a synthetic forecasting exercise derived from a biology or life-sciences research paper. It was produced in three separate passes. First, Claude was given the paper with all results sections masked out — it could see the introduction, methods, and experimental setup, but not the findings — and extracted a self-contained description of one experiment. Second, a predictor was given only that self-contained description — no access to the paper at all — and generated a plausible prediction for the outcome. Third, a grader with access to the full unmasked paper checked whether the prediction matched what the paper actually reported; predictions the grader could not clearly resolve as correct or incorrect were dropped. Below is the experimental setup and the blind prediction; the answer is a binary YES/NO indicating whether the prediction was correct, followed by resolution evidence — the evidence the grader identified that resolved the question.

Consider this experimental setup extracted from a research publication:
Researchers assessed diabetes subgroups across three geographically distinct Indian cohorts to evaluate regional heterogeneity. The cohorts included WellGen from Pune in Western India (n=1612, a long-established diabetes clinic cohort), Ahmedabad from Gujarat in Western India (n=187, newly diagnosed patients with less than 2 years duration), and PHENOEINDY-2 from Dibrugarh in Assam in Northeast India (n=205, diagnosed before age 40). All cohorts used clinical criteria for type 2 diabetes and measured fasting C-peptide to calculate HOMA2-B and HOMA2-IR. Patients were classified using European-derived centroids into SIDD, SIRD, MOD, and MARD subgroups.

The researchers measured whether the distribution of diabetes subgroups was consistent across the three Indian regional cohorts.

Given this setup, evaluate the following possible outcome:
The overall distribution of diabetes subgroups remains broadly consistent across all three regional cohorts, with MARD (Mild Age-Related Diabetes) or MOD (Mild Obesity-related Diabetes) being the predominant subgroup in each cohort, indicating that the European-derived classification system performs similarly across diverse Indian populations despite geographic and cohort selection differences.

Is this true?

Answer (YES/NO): NO